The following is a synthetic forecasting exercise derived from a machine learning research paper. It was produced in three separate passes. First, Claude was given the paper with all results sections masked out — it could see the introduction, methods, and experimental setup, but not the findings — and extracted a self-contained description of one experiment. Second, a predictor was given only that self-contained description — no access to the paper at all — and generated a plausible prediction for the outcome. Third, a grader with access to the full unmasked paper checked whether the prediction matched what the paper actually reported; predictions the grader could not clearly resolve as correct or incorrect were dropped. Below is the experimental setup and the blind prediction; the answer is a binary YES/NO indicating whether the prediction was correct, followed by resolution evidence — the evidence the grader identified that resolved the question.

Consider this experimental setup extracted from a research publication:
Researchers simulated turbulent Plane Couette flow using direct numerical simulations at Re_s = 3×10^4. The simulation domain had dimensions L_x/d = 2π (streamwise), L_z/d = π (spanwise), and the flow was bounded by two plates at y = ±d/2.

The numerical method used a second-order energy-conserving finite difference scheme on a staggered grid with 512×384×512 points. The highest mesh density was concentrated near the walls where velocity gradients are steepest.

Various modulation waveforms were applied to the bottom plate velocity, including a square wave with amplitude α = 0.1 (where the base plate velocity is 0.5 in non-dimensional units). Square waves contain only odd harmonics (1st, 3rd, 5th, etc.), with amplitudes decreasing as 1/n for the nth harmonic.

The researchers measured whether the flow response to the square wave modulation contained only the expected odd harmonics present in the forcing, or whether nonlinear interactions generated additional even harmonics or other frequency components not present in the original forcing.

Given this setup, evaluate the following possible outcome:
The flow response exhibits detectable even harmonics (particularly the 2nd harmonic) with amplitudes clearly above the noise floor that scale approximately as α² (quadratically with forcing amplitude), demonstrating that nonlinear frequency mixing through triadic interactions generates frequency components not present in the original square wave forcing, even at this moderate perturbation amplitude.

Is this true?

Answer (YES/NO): NO